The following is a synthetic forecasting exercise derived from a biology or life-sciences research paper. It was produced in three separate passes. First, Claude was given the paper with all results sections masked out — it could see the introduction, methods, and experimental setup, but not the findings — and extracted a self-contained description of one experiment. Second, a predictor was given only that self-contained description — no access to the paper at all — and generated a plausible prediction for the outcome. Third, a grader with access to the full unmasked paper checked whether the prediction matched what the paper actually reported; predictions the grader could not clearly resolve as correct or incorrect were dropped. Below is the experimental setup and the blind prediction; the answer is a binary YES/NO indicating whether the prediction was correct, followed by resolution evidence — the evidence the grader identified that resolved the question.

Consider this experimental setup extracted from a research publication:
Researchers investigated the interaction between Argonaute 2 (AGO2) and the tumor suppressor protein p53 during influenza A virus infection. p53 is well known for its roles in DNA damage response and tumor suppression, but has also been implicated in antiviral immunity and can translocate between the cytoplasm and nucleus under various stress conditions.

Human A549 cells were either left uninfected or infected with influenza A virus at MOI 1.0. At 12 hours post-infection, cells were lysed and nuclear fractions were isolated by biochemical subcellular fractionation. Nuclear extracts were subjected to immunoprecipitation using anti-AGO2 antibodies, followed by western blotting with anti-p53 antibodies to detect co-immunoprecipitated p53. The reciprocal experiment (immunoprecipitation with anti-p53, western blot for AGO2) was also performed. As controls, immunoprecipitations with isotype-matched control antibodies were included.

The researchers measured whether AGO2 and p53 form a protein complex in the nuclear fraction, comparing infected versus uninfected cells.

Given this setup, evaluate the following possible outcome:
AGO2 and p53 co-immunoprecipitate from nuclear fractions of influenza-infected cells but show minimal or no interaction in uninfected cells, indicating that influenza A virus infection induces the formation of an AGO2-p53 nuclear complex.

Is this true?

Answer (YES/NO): NO